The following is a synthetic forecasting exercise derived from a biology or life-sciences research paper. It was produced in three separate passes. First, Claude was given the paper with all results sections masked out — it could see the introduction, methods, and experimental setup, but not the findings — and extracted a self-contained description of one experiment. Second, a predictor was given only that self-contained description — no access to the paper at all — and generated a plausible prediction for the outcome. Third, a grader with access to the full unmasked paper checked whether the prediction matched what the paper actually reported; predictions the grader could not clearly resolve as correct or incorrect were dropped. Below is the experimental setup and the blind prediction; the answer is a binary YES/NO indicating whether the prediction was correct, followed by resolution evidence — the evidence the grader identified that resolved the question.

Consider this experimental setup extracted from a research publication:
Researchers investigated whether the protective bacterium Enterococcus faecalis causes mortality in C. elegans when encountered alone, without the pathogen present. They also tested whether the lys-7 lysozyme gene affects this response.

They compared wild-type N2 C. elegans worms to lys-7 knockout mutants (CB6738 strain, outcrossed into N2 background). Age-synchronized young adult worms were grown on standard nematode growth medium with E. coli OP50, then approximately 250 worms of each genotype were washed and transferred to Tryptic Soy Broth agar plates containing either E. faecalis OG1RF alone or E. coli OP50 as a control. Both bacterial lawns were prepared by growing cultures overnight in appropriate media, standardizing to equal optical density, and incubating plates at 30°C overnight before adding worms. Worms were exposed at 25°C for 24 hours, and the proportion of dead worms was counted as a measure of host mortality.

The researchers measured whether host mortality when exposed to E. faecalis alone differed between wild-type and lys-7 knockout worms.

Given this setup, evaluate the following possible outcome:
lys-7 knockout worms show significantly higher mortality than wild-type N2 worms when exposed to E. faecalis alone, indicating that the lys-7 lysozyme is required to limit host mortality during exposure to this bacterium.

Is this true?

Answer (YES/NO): YES